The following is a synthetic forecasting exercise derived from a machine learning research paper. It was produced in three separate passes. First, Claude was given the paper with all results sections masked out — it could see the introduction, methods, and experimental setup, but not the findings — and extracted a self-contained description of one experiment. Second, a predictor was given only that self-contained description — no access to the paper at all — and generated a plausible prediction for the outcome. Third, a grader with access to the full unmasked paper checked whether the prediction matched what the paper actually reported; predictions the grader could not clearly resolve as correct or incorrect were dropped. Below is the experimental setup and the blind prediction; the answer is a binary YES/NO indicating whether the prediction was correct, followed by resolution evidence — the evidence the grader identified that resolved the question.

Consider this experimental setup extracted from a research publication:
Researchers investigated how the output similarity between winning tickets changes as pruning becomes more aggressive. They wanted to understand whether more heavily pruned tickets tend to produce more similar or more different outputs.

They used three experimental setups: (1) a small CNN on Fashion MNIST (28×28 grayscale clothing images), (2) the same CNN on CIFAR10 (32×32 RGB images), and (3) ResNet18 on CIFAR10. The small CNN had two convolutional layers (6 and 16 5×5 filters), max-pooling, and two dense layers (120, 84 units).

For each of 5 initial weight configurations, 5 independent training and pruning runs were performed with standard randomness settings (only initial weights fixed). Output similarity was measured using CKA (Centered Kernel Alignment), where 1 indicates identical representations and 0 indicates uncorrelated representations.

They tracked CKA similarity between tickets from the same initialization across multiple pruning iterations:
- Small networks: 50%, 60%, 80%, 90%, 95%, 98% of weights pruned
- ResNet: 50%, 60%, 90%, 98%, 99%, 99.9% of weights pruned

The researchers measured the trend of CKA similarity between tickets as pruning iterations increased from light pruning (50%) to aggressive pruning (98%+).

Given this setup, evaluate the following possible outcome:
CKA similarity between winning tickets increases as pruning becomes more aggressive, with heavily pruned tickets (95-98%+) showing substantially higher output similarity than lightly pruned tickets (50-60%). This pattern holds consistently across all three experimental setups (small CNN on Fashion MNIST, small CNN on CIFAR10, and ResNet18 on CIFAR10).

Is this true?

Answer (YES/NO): NO